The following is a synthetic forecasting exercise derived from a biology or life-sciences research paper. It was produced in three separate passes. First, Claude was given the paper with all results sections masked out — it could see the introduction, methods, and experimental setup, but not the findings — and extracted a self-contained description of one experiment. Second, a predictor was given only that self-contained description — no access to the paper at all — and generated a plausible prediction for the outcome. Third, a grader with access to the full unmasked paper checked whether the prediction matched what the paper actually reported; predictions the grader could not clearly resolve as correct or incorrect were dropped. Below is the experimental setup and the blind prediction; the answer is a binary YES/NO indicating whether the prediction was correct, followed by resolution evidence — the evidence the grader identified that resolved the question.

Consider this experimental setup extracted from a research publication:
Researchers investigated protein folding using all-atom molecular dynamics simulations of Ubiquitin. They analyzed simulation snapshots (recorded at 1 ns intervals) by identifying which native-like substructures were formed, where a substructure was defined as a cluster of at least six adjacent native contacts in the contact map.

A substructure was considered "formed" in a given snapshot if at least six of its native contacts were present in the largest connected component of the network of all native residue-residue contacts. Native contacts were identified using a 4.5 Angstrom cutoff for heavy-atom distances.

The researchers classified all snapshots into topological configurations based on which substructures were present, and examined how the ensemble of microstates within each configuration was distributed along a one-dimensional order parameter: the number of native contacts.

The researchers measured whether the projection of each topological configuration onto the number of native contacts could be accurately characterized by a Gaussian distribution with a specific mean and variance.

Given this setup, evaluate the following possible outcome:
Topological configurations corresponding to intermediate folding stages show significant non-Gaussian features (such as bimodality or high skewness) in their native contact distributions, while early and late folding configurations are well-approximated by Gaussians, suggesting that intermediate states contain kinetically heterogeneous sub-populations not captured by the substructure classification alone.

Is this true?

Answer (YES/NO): NO